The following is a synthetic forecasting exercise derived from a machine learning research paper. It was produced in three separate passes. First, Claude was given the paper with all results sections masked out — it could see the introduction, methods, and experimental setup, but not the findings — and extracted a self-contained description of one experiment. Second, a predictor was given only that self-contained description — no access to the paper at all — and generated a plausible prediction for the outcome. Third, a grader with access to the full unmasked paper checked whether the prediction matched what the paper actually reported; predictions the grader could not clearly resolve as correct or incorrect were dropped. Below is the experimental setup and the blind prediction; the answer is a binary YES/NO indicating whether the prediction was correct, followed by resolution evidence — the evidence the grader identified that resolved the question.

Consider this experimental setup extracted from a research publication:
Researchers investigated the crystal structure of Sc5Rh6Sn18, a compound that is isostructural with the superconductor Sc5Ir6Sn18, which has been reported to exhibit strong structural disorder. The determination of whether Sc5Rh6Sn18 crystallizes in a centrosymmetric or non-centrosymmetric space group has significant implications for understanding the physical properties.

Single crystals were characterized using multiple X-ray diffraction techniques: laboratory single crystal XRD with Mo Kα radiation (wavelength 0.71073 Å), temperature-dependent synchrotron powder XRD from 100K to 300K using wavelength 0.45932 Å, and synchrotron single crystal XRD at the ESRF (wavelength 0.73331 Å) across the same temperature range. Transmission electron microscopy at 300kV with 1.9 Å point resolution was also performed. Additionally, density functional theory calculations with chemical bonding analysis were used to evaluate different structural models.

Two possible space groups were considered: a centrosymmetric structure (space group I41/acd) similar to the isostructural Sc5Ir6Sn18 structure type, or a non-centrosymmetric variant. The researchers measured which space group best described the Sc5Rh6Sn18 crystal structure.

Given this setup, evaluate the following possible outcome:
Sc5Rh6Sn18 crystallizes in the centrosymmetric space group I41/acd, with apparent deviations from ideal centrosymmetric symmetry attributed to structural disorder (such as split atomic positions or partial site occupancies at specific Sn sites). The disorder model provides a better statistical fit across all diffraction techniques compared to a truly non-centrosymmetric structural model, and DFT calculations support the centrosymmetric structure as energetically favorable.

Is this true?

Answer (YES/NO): NO